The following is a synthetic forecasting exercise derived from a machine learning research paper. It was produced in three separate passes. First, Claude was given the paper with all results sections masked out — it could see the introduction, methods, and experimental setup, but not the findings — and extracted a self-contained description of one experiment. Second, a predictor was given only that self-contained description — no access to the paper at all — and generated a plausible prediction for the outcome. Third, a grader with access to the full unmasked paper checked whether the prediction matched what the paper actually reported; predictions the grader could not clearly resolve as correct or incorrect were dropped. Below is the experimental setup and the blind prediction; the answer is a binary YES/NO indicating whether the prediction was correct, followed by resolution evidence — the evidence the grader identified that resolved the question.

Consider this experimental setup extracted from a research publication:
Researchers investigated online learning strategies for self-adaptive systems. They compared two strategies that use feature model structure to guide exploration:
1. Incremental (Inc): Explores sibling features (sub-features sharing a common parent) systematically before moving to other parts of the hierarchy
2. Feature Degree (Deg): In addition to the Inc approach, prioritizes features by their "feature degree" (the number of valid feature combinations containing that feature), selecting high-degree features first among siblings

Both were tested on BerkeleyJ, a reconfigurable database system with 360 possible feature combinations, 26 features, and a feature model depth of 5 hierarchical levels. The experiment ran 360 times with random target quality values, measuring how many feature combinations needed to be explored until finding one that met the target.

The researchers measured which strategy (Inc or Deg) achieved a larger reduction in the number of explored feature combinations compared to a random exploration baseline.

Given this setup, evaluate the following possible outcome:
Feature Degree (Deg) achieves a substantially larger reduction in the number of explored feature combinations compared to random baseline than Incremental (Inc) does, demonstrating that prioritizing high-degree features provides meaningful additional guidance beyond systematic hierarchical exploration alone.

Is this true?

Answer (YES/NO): YES